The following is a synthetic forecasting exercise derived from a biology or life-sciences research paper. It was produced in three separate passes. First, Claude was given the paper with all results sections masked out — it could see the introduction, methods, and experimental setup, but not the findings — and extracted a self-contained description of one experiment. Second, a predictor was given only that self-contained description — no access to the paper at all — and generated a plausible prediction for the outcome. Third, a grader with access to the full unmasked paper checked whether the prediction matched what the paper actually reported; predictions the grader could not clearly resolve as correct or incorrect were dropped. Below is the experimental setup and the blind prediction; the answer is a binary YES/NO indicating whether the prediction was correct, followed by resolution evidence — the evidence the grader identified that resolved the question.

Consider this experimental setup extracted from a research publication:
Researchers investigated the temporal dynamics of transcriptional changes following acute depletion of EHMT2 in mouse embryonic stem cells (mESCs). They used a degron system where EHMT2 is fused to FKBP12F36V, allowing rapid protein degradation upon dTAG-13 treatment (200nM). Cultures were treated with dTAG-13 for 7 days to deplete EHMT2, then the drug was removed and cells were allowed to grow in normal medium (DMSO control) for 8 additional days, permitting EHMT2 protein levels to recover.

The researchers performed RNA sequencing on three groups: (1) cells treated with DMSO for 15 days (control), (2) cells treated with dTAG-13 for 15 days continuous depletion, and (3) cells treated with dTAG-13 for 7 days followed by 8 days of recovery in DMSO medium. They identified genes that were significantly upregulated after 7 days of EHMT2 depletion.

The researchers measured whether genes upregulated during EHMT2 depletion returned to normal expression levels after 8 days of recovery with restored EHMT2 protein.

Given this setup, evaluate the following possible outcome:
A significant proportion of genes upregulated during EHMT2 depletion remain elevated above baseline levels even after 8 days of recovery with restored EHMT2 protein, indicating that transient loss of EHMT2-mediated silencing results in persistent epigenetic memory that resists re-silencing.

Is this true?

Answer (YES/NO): NO